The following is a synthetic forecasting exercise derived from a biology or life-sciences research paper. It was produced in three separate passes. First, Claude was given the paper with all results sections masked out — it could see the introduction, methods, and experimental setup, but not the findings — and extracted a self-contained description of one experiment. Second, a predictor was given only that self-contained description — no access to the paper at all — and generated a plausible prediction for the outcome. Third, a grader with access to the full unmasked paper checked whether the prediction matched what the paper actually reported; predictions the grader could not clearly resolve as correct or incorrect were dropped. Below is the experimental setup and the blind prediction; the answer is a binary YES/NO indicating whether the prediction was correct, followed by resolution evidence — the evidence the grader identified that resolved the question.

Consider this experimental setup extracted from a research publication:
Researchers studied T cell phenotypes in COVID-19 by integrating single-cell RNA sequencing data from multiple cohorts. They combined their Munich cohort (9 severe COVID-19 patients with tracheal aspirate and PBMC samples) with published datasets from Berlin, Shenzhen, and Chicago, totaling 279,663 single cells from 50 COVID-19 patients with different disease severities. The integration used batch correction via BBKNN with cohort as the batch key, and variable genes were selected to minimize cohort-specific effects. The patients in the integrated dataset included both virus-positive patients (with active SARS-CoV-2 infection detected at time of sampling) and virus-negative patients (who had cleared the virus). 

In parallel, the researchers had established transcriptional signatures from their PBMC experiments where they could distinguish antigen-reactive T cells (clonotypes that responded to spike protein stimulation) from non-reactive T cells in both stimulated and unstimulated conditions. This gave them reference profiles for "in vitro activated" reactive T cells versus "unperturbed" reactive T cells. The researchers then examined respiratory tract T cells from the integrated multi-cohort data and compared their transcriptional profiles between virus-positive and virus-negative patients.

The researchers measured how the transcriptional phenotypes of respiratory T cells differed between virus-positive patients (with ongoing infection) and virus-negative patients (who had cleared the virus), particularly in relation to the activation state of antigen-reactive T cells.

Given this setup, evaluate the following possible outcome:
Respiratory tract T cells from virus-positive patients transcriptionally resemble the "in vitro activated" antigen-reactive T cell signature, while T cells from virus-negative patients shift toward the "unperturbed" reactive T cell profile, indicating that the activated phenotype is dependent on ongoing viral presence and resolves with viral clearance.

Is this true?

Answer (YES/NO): YES